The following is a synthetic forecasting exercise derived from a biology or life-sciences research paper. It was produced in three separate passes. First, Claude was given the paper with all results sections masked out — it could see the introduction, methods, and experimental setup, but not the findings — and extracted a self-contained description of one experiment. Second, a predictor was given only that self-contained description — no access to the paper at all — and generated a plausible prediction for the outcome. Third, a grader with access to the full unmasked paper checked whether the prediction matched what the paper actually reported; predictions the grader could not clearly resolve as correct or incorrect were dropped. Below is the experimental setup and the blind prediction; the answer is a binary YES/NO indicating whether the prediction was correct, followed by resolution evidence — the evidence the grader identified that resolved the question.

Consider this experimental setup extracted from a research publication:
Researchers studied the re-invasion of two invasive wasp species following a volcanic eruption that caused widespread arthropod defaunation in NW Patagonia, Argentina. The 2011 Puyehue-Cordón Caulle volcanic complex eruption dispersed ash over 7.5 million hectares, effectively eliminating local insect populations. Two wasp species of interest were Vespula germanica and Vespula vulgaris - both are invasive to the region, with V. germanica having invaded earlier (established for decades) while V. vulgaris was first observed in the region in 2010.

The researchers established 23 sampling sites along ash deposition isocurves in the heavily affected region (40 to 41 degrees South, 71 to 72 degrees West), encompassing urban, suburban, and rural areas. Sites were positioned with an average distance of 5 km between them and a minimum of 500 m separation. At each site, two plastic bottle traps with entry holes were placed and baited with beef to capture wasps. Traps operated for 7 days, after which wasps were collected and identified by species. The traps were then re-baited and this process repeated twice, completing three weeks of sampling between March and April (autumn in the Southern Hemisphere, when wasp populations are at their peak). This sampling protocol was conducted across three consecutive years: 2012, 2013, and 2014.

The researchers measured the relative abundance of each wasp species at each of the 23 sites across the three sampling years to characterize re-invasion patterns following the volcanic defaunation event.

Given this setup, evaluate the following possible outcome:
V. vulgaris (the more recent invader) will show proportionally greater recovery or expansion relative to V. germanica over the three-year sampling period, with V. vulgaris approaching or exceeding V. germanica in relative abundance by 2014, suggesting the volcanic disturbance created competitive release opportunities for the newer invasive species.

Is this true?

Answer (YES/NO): NO